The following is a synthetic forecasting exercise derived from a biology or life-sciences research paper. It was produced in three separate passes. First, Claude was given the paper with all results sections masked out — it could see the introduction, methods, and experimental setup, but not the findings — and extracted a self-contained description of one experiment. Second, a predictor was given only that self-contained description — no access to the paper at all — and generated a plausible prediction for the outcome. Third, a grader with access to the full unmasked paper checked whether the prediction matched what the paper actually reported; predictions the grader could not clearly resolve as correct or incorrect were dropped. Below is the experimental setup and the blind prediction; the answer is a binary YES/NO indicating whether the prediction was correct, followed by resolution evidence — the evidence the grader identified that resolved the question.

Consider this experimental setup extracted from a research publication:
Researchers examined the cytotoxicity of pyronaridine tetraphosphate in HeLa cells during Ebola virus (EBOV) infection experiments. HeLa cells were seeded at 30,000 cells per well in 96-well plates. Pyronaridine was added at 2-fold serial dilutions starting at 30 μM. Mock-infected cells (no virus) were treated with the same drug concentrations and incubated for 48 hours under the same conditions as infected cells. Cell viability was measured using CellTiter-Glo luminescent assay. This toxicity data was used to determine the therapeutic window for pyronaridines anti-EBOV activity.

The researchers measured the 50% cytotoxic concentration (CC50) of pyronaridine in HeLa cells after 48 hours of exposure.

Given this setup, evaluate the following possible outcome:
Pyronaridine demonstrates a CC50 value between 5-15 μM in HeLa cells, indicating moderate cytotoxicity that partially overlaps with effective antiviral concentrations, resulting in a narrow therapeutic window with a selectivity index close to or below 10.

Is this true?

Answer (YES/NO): NO